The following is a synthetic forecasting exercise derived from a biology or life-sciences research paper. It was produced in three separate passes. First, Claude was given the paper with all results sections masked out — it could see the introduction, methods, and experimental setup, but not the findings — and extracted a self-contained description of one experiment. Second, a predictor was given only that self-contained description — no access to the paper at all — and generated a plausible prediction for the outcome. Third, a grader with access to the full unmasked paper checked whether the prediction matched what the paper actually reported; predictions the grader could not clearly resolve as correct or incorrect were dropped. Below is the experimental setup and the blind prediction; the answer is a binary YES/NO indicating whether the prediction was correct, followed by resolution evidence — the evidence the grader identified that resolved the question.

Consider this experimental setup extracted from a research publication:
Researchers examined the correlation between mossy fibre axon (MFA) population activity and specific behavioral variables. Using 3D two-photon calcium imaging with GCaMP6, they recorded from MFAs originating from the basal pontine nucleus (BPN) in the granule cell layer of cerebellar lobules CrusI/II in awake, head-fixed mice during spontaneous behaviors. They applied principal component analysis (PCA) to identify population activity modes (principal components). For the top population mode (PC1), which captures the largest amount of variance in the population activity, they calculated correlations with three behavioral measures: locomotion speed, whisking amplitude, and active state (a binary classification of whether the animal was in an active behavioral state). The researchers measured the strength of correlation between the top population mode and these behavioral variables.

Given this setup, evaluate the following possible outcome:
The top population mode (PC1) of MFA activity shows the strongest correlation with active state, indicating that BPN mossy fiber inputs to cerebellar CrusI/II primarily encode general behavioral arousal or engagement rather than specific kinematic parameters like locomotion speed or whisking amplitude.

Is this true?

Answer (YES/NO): NO